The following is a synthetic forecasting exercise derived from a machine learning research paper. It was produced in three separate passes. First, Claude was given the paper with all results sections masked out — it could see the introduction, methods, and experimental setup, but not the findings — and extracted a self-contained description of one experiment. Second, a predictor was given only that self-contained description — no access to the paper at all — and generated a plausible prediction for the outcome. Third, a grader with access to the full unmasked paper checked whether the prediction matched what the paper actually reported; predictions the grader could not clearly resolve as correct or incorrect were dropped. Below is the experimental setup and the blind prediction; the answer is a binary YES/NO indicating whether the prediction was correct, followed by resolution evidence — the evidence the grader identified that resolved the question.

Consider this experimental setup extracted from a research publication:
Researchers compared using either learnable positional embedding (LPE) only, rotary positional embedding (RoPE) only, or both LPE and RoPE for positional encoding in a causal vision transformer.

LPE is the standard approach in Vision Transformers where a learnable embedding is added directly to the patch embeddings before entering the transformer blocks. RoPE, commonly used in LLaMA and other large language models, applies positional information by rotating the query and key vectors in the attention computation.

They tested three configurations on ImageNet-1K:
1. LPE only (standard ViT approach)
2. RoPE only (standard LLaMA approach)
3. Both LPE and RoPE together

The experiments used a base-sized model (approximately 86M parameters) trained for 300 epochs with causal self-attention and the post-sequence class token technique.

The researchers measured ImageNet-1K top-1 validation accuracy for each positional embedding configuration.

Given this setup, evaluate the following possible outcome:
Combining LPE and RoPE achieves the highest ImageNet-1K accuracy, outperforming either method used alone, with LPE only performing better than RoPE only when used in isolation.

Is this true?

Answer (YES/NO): NO